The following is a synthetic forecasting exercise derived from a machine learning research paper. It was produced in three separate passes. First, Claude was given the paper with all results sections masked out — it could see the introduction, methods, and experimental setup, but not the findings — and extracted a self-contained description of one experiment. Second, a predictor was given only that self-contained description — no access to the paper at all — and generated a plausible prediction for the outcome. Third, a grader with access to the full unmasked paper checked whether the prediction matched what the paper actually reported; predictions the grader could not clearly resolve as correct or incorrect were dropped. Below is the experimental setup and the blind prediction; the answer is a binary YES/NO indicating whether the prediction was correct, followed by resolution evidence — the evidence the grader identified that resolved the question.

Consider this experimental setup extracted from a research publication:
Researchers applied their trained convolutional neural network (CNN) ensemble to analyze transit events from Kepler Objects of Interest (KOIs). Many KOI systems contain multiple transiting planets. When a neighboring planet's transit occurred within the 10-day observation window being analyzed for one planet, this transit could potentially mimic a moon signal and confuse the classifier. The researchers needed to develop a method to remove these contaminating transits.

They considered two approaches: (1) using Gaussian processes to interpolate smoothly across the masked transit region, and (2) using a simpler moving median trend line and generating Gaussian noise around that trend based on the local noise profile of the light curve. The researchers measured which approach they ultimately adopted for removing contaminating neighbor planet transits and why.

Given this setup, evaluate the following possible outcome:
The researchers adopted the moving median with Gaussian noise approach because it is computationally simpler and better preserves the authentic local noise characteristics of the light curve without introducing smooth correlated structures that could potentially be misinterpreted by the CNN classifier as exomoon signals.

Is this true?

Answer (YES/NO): NO